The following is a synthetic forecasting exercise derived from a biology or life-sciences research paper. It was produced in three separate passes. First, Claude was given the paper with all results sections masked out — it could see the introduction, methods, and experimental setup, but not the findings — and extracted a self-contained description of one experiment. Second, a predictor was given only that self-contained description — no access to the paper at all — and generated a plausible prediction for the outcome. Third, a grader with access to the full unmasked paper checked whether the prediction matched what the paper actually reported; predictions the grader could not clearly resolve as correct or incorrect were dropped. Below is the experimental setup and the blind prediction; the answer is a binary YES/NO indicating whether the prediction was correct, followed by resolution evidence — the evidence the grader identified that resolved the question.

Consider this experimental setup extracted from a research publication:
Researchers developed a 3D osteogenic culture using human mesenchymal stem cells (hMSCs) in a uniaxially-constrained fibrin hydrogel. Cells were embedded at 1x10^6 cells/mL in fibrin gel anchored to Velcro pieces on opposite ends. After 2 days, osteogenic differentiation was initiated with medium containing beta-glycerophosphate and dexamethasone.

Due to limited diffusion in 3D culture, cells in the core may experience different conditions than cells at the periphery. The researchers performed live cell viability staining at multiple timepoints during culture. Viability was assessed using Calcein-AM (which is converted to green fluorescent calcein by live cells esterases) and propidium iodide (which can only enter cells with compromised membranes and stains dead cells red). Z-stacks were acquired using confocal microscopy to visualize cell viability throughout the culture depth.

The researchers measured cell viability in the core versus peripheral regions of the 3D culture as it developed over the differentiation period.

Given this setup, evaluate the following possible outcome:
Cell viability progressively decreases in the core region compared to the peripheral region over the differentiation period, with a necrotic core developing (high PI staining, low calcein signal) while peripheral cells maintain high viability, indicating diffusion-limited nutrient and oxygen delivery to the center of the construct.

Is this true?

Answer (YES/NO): NO